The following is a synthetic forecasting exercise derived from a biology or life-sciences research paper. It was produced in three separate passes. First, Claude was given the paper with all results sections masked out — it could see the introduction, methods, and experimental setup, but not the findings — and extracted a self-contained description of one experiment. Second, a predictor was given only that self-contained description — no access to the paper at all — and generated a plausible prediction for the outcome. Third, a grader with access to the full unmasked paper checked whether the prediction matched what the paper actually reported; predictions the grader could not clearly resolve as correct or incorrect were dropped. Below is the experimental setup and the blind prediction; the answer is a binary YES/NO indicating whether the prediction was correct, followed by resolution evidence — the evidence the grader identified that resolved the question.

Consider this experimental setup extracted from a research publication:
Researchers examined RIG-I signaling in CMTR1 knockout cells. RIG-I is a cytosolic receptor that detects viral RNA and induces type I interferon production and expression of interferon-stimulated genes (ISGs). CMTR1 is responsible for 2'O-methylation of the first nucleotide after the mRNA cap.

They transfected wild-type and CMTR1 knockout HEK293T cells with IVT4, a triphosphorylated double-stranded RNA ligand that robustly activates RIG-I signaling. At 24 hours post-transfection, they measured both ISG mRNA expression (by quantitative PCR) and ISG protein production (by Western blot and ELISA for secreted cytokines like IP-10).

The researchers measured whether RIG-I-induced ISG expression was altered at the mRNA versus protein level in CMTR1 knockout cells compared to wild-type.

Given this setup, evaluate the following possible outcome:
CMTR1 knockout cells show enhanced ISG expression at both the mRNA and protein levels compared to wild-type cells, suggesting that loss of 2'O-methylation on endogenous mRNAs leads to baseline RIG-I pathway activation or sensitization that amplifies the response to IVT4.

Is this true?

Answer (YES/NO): NO